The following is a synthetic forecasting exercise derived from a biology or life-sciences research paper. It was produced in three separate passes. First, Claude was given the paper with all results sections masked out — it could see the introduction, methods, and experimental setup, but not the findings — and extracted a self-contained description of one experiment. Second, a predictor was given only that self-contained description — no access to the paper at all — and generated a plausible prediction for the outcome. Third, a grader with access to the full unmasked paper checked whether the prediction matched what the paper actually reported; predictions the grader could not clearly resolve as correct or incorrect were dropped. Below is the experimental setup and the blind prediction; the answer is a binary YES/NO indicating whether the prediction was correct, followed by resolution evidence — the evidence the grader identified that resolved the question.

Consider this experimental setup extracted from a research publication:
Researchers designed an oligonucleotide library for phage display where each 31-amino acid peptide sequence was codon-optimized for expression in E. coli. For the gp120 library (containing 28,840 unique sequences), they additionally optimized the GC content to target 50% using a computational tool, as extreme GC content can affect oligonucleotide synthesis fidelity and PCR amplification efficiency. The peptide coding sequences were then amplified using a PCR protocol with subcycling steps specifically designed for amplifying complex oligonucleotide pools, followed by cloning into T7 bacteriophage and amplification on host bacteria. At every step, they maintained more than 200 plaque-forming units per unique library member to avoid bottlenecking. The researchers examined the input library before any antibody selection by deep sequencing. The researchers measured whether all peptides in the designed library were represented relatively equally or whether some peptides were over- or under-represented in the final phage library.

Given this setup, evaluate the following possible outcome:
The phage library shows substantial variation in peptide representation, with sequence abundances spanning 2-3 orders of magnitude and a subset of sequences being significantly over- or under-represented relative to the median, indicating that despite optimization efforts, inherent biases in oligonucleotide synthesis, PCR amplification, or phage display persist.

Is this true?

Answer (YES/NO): NO